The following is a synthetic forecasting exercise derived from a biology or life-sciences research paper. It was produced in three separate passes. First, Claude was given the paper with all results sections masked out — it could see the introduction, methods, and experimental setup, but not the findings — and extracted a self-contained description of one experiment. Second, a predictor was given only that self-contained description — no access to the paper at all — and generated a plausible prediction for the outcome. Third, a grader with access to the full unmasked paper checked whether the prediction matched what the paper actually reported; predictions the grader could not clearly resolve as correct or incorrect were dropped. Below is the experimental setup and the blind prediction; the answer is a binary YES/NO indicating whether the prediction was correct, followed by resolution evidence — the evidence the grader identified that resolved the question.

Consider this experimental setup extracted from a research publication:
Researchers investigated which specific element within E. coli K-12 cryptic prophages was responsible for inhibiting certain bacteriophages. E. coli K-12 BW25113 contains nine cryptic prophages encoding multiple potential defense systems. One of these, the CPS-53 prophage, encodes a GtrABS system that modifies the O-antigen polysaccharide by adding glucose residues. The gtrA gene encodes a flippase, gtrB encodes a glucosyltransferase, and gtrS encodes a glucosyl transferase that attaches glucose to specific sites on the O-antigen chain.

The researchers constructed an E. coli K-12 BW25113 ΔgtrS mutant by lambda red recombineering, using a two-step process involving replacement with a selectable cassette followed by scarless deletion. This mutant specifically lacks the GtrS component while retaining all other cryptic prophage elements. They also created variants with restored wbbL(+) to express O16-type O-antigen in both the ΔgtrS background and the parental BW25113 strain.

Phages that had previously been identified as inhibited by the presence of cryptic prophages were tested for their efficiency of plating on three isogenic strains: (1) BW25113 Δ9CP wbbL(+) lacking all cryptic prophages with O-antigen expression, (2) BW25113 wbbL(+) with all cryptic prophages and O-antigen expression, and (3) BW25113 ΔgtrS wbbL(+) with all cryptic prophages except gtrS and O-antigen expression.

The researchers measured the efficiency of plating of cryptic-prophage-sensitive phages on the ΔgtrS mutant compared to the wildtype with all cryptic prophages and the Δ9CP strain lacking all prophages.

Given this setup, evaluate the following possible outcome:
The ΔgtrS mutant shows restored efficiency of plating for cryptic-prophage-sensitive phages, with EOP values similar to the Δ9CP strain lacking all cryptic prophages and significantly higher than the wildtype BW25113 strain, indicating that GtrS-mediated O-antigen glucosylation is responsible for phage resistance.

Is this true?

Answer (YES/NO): YES